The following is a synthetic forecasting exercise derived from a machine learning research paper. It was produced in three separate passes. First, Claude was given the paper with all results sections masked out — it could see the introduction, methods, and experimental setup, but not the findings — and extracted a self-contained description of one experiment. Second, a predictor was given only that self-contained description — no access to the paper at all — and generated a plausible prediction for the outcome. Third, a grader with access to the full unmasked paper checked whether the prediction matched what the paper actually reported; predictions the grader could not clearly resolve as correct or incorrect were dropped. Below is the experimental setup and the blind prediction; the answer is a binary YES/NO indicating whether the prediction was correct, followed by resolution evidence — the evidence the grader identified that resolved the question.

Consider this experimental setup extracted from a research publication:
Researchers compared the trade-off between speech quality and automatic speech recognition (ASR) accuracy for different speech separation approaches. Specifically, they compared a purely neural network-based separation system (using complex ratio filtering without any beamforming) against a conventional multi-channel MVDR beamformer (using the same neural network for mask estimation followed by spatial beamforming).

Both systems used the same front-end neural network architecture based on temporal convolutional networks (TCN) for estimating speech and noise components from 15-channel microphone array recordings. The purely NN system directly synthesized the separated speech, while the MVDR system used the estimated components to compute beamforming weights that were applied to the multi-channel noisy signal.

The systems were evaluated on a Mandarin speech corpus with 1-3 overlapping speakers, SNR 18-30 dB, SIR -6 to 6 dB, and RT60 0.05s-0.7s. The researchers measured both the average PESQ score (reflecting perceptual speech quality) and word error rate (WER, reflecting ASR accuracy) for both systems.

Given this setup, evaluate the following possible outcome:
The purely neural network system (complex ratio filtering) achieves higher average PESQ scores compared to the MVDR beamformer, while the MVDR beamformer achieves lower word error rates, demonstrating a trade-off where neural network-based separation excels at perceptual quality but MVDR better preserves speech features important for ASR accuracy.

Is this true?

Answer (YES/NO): YES